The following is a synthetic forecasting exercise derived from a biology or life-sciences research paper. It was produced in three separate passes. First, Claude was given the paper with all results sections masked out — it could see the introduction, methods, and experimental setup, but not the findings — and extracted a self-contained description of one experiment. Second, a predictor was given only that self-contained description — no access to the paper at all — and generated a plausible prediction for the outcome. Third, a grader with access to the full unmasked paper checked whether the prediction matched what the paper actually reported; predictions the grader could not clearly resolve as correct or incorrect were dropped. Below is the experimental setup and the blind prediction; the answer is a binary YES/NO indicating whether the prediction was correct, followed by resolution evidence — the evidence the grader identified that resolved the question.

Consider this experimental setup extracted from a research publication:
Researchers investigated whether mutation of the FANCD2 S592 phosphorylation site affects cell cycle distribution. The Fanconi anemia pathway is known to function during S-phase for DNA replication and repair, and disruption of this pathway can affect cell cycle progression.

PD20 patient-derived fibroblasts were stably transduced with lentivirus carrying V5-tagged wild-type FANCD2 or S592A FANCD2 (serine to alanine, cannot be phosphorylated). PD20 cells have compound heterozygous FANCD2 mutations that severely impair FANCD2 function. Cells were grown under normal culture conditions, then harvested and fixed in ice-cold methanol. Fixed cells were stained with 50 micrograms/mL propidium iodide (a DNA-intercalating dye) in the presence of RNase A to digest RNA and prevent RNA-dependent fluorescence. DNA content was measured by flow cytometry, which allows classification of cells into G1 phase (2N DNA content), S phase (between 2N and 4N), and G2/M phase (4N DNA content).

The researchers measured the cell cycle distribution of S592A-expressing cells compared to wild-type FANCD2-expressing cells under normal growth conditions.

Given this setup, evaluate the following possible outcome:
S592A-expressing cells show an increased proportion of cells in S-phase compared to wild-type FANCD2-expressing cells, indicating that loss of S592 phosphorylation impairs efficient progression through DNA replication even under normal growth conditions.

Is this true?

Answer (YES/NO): NO